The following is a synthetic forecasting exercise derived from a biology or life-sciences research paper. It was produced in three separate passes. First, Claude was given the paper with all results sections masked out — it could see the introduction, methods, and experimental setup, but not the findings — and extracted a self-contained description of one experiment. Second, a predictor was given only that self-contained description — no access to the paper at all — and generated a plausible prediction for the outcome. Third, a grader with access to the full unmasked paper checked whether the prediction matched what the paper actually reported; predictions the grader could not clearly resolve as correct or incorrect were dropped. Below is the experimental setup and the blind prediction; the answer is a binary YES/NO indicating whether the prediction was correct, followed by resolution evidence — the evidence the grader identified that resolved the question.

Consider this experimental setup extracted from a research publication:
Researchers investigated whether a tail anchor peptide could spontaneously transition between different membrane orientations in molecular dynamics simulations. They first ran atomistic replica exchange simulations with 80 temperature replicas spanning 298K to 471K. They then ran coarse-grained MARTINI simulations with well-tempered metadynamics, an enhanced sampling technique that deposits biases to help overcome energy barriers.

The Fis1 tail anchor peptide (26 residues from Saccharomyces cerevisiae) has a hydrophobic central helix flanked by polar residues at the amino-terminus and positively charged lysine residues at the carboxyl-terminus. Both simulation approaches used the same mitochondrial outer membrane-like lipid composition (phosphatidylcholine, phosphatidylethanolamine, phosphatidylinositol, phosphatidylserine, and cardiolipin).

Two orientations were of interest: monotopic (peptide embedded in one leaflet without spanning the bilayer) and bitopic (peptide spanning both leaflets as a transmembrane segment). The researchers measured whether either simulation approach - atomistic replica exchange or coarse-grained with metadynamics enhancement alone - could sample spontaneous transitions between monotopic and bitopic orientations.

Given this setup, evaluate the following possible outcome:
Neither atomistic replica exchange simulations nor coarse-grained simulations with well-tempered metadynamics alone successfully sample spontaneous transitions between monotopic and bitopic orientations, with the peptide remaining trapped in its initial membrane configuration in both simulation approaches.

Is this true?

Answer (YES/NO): YES